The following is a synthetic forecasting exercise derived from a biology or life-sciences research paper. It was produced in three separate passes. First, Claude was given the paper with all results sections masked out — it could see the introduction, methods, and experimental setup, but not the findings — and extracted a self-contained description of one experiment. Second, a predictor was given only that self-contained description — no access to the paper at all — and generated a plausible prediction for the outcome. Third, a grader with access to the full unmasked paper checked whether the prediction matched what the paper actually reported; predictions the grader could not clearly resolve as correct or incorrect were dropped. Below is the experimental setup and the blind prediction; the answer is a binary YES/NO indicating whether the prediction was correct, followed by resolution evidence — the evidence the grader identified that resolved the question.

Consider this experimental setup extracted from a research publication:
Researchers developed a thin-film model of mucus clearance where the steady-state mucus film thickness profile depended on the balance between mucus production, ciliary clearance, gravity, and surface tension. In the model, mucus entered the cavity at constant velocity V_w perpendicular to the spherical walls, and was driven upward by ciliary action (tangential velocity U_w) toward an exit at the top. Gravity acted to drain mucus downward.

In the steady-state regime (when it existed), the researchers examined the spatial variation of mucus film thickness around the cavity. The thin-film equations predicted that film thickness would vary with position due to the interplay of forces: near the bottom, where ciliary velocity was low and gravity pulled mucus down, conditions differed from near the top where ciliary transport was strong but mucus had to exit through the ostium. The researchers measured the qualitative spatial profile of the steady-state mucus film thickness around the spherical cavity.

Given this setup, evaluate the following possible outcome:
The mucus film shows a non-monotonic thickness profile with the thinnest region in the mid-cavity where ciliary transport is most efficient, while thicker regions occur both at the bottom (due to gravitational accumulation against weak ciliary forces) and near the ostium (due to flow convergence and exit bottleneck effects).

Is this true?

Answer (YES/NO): NO